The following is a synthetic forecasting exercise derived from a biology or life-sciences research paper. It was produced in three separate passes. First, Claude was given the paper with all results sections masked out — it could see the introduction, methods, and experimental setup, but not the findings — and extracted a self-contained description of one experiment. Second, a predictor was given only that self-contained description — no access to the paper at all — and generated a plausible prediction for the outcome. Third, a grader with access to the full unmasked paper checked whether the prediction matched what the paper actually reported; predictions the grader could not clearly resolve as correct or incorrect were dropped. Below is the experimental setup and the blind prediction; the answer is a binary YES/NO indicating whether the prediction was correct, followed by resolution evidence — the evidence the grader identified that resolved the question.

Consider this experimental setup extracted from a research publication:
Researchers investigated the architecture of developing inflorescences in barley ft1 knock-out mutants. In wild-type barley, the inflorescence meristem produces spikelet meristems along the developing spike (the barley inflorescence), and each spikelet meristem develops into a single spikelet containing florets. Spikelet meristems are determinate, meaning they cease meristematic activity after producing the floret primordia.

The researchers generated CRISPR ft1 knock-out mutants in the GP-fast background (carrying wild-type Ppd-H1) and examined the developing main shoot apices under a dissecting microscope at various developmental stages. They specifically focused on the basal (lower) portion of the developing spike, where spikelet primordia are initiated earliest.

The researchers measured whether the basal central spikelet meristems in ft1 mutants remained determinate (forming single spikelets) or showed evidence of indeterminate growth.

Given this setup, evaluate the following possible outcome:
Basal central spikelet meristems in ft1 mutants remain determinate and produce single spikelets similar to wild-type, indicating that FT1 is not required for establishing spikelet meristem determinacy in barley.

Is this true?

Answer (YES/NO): NO